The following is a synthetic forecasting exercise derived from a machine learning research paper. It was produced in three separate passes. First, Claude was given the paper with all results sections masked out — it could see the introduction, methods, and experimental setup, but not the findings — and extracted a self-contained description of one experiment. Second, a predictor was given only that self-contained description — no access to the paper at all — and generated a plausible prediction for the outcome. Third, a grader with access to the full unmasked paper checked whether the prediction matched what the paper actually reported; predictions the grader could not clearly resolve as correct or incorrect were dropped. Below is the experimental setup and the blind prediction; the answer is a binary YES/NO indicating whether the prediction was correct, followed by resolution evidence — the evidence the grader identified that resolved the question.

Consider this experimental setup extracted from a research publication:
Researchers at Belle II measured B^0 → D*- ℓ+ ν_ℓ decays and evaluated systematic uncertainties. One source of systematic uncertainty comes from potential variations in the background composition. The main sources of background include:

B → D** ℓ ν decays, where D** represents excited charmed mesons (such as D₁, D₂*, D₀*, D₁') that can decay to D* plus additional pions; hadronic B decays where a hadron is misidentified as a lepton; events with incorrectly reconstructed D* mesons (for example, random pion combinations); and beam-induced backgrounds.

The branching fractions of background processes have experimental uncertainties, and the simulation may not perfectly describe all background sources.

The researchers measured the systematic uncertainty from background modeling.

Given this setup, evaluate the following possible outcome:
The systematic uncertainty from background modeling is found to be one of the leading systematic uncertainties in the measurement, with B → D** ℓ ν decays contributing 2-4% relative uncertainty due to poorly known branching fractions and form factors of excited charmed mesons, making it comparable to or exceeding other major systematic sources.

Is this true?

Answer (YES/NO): NO